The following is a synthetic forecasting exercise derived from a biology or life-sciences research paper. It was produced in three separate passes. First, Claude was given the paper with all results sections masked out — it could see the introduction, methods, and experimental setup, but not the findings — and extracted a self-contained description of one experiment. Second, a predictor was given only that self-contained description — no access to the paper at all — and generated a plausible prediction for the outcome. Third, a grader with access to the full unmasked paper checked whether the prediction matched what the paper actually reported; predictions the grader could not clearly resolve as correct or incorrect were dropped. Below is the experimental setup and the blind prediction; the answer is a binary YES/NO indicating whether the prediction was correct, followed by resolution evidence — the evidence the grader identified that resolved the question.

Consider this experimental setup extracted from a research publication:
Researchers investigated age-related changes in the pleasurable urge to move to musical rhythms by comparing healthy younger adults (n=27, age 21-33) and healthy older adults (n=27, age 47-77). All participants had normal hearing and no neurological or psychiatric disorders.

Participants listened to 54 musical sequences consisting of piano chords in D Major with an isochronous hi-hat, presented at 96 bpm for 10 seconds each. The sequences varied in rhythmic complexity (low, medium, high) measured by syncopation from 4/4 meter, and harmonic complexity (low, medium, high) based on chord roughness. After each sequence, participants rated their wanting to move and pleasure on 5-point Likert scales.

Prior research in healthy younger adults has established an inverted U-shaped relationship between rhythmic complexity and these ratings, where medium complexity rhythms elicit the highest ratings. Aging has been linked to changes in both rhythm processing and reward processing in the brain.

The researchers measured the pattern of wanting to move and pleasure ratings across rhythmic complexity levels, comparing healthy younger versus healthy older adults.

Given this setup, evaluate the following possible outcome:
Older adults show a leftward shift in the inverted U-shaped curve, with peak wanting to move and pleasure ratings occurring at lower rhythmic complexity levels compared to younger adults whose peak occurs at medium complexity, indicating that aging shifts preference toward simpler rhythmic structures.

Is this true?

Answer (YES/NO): NO